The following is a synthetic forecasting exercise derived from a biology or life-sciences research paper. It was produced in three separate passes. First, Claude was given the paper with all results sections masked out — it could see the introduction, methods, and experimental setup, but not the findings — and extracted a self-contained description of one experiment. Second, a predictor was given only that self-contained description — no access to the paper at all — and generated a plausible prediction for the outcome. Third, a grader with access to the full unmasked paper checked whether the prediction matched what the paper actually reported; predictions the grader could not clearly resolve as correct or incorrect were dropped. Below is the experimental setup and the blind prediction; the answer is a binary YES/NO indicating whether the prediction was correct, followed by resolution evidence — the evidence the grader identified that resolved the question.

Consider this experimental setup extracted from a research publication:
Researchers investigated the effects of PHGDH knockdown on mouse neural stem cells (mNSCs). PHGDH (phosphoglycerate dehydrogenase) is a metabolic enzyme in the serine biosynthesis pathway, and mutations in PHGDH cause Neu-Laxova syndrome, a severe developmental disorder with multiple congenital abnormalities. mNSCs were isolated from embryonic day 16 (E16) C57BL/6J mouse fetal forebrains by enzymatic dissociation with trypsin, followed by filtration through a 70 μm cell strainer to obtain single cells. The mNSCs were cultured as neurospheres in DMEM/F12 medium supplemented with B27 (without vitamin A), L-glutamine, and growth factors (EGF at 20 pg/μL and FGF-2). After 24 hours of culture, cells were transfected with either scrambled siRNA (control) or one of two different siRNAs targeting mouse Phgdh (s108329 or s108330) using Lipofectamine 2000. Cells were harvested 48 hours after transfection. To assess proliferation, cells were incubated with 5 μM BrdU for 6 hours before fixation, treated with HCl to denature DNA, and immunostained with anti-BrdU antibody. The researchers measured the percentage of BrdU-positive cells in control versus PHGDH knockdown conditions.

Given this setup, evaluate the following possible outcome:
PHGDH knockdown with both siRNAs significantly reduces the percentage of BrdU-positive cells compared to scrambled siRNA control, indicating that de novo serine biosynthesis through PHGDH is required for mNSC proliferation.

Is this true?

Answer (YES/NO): NO